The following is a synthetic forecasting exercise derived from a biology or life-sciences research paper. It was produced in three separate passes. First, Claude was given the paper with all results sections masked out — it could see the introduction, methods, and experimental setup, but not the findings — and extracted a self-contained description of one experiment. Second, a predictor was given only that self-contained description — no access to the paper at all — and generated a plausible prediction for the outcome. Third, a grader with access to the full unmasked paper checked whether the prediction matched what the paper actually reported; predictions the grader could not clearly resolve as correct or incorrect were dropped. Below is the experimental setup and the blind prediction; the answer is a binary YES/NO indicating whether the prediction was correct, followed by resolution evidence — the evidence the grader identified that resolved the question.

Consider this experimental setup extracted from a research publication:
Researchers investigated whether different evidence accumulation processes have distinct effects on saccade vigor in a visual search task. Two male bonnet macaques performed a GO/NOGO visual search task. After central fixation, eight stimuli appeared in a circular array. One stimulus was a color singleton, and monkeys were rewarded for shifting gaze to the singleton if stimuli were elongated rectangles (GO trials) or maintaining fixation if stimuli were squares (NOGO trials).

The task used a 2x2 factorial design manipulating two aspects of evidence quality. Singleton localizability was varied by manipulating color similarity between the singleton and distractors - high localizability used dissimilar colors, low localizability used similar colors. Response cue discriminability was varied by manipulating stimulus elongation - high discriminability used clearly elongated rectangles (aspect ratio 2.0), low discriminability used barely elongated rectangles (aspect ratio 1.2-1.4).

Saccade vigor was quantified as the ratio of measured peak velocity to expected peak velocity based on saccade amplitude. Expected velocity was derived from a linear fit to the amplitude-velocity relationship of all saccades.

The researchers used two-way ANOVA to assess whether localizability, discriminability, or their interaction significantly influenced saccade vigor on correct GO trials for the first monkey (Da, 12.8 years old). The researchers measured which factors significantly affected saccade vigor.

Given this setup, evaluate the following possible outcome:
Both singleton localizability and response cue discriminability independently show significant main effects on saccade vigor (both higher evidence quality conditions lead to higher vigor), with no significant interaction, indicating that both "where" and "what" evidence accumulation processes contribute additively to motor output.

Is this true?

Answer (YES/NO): NO